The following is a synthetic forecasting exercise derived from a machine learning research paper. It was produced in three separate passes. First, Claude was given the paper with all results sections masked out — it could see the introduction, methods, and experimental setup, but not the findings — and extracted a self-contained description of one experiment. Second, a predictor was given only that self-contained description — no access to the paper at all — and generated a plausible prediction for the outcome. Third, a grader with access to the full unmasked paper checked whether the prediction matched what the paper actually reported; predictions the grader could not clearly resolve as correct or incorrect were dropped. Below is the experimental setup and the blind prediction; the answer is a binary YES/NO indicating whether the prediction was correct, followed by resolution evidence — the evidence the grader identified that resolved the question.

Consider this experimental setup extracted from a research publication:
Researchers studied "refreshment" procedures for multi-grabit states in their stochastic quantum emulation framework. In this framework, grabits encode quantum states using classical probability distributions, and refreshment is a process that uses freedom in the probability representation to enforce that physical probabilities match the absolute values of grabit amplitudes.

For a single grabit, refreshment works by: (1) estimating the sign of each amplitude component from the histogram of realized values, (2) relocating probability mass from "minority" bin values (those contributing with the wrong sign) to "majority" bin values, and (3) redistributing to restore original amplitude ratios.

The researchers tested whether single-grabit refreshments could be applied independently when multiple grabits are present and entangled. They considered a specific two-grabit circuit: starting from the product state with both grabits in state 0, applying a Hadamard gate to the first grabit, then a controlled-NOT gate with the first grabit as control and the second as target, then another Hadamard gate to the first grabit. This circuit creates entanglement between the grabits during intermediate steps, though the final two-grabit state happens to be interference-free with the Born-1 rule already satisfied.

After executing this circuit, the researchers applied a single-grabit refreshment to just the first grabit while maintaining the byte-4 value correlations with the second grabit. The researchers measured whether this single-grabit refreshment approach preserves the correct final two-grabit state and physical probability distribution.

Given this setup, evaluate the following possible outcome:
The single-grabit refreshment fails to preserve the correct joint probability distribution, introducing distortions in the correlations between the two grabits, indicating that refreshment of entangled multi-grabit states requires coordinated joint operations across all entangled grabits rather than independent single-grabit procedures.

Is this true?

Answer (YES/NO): YES